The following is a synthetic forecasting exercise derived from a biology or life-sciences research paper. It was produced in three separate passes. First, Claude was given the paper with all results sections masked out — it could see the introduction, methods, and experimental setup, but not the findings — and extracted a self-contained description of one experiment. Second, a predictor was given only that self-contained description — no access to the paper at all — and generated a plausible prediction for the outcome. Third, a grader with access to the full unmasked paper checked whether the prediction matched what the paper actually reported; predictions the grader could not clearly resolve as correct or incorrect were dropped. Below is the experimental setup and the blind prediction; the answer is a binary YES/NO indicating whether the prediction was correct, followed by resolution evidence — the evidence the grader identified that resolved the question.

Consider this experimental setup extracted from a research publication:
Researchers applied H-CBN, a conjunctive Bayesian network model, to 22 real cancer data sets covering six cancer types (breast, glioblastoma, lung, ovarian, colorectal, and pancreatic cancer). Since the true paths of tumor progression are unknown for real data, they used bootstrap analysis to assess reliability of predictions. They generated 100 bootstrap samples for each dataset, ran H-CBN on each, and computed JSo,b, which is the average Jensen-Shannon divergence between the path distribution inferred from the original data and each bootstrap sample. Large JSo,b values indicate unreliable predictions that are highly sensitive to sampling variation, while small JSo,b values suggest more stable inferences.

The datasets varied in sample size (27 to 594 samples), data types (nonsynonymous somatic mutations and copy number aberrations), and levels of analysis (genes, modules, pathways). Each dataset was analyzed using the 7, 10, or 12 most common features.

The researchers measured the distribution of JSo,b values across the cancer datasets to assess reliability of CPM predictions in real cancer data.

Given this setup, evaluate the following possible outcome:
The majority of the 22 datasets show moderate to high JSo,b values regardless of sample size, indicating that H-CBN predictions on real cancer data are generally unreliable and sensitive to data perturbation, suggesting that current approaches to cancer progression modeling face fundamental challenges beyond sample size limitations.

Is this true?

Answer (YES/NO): YES